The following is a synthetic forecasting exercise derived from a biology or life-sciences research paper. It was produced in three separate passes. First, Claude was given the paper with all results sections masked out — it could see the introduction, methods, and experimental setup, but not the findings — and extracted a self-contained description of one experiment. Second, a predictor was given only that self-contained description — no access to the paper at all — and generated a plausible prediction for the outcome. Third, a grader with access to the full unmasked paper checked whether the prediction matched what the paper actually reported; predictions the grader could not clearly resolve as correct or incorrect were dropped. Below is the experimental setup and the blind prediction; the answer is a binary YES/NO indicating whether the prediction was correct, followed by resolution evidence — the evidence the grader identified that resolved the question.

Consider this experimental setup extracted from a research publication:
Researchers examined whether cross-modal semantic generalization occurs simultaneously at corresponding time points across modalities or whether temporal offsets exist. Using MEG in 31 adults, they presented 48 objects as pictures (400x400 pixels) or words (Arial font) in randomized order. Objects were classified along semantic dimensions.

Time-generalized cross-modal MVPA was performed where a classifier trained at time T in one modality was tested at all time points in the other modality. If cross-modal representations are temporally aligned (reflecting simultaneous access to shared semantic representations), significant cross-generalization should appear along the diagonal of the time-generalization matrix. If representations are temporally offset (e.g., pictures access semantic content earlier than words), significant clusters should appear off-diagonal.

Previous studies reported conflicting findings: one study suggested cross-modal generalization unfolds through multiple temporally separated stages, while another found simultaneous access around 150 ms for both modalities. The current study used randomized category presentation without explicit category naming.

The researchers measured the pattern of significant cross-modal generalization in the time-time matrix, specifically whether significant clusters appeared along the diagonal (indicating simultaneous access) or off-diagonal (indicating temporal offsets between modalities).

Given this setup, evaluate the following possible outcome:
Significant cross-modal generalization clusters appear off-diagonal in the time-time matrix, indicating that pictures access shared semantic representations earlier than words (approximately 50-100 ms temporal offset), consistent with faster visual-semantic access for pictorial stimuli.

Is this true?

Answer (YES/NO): YES